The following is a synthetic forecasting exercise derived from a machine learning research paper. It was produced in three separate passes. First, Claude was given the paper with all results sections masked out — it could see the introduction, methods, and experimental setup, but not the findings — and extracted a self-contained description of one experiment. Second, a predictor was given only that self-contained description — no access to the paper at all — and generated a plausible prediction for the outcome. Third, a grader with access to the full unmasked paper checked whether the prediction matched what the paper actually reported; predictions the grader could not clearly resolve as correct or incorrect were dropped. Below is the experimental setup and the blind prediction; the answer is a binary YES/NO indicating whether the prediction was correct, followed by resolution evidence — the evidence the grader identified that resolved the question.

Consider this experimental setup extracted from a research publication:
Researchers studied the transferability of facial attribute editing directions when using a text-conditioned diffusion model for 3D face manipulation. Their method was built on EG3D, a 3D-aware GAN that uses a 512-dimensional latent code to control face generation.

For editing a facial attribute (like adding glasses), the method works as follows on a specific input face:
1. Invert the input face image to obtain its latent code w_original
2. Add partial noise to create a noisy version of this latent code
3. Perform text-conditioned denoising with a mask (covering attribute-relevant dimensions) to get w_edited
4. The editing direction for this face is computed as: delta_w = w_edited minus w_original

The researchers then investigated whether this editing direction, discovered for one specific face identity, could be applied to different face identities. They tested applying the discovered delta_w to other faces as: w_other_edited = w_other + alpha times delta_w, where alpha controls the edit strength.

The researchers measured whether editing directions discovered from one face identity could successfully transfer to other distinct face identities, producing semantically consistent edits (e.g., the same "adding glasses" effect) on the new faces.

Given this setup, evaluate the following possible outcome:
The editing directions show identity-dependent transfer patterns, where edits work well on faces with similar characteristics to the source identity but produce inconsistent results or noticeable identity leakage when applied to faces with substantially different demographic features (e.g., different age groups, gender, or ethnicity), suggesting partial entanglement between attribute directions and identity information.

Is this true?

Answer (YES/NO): NO